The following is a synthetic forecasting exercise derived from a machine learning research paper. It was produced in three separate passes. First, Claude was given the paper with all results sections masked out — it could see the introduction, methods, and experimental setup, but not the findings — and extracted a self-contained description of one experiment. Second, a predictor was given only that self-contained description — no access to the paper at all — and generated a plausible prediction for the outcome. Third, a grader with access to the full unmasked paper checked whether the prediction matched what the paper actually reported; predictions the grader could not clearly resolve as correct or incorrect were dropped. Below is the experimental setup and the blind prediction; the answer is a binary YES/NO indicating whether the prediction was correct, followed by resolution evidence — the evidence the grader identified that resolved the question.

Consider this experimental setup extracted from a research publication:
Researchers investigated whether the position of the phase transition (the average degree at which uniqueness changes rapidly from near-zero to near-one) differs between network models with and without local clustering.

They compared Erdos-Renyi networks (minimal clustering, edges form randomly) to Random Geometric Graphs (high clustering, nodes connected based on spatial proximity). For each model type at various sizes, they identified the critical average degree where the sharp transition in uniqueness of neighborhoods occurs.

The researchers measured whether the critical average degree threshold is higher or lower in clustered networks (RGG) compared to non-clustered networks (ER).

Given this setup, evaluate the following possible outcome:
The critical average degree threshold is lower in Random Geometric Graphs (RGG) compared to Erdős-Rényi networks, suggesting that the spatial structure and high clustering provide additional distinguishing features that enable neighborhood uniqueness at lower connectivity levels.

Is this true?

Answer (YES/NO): YES